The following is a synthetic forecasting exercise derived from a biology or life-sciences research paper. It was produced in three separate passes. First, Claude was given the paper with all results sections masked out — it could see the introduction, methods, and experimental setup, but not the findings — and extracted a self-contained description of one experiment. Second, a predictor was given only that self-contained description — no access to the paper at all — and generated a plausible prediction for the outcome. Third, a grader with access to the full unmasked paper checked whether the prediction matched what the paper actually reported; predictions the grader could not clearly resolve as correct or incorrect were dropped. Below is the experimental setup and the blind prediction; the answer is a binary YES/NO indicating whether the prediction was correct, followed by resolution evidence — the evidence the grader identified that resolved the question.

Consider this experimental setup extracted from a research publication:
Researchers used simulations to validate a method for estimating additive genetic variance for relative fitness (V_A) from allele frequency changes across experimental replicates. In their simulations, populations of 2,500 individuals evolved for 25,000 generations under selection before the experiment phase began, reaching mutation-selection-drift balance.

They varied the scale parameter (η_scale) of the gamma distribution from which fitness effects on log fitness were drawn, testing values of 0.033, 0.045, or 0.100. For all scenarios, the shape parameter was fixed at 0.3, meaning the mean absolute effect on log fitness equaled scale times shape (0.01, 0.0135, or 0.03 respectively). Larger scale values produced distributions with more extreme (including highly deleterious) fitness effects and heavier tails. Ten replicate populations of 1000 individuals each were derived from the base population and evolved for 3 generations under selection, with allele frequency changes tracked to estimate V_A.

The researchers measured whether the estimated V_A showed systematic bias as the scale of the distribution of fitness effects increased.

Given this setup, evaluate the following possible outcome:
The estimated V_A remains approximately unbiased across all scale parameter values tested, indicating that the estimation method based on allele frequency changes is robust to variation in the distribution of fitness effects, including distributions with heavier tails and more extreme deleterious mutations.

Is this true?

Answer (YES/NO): NO